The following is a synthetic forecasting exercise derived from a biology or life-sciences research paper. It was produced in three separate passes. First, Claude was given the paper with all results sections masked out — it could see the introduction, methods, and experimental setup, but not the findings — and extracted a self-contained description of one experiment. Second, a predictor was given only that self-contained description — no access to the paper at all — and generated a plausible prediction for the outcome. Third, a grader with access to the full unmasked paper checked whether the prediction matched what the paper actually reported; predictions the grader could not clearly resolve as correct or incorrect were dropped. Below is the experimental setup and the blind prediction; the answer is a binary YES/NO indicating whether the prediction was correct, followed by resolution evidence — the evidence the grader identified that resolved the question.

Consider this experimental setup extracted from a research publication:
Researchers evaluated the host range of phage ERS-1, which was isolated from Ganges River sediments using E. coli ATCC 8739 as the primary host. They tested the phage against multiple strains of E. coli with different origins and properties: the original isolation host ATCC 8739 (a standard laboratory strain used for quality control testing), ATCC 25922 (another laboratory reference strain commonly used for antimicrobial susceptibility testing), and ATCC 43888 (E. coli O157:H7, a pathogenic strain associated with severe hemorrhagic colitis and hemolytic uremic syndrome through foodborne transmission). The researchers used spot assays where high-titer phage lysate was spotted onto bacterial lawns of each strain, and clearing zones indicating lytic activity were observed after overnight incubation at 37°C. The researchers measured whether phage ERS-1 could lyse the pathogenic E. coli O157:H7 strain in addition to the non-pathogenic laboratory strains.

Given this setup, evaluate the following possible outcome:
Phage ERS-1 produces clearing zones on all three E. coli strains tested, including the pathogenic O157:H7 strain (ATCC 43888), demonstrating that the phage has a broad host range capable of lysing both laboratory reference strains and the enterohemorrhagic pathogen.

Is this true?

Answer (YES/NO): YES